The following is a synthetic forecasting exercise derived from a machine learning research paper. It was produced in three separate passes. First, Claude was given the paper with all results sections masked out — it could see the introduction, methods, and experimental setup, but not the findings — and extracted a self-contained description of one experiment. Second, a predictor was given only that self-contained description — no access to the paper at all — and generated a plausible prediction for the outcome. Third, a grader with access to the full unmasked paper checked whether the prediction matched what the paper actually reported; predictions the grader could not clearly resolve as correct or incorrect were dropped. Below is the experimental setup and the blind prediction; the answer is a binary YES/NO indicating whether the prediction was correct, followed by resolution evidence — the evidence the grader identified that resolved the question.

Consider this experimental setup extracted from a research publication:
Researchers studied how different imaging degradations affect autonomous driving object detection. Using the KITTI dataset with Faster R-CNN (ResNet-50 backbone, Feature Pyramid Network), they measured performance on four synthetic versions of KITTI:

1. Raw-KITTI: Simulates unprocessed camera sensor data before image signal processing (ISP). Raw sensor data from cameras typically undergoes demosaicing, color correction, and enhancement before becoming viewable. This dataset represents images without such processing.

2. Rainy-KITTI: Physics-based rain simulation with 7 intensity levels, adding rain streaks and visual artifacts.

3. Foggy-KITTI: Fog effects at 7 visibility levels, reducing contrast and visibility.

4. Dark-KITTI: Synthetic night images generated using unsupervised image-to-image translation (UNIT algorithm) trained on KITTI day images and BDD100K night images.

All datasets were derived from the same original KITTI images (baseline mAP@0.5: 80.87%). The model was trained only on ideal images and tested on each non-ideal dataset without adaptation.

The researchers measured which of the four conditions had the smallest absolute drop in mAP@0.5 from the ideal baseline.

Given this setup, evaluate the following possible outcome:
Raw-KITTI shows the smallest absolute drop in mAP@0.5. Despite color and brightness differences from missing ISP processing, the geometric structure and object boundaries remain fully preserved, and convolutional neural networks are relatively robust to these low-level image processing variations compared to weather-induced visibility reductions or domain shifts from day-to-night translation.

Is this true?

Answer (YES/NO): YES